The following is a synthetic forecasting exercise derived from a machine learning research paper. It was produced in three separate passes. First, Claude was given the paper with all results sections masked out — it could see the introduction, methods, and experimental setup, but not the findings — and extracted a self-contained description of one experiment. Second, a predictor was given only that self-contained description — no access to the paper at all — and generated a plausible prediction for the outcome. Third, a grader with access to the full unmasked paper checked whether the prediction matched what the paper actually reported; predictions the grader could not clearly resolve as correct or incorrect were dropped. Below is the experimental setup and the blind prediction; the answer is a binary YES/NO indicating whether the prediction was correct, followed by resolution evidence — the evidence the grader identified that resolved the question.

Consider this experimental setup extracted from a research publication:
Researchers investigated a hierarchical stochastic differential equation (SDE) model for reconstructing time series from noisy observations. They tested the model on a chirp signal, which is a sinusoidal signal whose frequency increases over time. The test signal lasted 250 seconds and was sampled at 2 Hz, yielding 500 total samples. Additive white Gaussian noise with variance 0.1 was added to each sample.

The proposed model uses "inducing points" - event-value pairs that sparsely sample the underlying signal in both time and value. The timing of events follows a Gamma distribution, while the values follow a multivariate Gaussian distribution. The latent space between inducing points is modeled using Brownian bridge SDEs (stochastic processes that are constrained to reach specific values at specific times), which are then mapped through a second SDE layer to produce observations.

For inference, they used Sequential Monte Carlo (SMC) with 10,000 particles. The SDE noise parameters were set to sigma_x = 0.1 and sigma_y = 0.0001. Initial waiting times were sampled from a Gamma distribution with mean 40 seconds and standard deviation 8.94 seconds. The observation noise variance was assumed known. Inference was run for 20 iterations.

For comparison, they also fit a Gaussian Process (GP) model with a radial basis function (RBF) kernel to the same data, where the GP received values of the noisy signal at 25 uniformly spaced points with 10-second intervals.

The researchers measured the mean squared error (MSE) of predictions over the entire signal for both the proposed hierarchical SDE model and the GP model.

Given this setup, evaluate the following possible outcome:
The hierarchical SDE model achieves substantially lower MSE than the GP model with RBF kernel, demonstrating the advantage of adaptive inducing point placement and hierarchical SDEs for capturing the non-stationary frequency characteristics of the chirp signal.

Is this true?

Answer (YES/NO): NO